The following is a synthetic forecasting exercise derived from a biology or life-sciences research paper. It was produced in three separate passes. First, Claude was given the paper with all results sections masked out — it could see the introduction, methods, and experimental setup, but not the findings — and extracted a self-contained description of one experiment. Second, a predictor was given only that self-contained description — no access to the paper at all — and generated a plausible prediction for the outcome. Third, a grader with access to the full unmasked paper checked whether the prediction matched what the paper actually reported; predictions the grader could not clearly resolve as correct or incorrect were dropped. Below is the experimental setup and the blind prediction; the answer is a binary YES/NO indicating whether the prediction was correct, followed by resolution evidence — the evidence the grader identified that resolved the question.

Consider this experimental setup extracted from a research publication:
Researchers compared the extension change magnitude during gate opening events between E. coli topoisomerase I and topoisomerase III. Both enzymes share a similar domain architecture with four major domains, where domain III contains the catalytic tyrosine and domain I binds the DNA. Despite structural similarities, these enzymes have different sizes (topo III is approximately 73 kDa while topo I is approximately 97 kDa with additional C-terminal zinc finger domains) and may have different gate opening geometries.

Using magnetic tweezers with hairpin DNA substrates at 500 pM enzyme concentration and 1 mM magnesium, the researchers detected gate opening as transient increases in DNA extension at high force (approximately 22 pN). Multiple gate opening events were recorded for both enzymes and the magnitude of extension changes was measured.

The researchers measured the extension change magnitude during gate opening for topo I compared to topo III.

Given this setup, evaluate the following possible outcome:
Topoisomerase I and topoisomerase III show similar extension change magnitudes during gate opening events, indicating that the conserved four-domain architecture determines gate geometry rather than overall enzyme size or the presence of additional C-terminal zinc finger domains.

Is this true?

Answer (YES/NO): YES